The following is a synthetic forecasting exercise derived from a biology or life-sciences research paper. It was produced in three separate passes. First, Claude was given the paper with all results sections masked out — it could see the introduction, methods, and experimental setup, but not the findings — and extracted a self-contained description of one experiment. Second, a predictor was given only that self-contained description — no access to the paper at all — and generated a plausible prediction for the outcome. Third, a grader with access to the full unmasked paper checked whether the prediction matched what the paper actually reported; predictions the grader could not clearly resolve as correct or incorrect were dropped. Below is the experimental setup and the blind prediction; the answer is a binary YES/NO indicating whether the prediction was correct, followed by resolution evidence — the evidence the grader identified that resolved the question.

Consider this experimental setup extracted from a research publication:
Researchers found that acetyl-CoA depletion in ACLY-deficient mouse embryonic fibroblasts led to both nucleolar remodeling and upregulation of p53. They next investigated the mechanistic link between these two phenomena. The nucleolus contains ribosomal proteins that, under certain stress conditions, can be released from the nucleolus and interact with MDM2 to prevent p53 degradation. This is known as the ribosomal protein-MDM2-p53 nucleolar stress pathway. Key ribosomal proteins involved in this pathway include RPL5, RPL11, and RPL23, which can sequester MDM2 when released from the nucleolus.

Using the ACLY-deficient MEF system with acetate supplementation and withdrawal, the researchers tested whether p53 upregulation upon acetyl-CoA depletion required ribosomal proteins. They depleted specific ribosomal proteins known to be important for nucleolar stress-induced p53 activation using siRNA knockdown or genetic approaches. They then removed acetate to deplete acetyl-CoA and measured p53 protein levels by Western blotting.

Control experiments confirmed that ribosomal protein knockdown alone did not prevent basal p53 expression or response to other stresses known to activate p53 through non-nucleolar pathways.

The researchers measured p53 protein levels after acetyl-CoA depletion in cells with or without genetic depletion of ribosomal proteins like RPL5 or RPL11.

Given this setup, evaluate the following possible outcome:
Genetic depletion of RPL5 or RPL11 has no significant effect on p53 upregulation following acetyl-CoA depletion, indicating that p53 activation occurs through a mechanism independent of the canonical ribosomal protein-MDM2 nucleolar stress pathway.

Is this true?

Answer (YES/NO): NO